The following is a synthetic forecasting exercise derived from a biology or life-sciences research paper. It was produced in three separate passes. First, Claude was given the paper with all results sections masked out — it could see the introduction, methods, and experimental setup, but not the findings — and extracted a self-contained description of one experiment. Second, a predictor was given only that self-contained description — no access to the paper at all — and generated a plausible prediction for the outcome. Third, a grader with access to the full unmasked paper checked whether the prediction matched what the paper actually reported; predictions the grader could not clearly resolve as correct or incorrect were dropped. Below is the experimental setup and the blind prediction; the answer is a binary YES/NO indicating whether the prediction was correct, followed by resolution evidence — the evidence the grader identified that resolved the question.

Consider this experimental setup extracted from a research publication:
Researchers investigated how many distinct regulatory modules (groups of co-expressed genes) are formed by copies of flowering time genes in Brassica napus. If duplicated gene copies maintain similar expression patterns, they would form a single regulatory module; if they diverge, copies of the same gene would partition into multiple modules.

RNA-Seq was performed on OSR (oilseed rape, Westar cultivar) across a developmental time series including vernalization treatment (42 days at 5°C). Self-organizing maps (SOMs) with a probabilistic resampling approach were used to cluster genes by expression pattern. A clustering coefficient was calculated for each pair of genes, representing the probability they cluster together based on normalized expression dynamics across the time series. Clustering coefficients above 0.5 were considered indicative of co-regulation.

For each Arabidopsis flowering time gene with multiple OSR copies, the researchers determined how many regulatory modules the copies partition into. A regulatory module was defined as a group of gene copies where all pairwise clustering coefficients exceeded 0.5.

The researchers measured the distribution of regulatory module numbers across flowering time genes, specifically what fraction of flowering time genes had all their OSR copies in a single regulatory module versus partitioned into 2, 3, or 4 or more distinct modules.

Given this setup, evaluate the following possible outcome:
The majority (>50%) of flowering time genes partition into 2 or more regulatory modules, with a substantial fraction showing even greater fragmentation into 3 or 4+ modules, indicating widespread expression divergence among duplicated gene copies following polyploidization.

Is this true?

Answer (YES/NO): YES